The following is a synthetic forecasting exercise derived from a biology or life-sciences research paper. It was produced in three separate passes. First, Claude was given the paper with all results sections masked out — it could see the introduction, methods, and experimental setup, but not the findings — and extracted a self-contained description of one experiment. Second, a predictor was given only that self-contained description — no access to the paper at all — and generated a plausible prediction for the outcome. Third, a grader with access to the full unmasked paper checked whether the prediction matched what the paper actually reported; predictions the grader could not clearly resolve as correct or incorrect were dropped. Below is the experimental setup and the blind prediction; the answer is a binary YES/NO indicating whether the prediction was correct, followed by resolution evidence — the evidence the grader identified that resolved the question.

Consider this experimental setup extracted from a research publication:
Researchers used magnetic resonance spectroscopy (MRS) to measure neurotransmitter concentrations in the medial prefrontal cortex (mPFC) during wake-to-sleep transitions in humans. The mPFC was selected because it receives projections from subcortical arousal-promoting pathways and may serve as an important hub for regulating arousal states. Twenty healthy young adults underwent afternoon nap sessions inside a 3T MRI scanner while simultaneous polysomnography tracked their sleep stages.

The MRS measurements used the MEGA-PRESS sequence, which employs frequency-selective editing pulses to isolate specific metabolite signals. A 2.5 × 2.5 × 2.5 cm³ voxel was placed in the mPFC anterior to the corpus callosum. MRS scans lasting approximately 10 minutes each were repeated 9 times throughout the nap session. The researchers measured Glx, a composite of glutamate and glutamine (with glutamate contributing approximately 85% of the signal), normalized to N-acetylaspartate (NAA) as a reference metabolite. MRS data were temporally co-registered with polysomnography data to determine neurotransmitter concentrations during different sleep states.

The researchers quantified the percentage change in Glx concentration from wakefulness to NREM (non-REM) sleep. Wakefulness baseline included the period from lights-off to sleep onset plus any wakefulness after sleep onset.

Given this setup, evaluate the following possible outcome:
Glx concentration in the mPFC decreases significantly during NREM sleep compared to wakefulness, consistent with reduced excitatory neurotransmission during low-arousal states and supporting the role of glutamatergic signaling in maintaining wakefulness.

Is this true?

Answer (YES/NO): YES